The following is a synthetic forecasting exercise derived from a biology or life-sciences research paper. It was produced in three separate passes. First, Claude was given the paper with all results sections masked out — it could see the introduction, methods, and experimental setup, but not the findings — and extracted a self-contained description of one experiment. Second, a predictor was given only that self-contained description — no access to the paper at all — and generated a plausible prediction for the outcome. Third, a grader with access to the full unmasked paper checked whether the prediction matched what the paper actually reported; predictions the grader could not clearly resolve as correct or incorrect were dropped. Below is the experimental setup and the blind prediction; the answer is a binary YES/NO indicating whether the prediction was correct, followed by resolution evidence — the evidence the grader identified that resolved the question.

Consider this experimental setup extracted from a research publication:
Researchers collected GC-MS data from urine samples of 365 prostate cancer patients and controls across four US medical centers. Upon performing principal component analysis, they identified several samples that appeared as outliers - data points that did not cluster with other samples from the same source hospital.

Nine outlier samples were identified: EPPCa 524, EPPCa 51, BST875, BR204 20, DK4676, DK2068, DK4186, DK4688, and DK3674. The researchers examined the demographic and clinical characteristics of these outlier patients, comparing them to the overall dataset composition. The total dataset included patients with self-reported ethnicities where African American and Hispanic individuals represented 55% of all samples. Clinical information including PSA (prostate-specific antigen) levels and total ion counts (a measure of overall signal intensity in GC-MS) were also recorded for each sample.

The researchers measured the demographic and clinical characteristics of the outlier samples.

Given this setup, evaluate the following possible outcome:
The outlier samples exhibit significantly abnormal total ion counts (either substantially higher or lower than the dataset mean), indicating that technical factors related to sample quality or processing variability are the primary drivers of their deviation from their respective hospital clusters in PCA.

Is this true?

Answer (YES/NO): NO